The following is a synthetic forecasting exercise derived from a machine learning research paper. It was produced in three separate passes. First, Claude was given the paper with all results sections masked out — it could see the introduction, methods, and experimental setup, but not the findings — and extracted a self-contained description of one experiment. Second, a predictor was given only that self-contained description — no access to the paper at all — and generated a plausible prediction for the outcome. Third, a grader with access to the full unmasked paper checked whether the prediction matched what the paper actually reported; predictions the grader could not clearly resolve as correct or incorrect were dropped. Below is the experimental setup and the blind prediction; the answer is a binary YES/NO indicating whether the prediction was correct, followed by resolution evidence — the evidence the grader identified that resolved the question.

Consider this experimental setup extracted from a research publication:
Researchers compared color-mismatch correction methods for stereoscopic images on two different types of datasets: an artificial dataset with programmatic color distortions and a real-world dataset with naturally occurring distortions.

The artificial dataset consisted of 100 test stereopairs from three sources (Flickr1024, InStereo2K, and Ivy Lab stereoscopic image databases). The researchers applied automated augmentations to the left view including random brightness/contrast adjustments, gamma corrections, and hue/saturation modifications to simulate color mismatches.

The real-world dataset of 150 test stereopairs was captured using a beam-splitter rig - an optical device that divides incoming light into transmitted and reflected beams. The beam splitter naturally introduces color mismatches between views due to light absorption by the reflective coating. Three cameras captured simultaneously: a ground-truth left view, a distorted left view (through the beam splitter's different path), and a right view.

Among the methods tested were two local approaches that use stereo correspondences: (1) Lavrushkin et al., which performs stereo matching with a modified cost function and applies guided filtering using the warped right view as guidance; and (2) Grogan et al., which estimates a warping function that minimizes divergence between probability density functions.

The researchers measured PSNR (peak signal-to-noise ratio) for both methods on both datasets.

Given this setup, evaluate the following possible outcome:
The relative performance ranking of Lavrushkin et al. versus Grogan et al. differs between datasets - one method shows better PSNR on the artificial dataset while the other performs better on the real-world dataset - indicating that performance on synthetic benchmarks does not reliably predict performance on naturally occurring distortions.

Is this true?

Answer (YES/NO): YES